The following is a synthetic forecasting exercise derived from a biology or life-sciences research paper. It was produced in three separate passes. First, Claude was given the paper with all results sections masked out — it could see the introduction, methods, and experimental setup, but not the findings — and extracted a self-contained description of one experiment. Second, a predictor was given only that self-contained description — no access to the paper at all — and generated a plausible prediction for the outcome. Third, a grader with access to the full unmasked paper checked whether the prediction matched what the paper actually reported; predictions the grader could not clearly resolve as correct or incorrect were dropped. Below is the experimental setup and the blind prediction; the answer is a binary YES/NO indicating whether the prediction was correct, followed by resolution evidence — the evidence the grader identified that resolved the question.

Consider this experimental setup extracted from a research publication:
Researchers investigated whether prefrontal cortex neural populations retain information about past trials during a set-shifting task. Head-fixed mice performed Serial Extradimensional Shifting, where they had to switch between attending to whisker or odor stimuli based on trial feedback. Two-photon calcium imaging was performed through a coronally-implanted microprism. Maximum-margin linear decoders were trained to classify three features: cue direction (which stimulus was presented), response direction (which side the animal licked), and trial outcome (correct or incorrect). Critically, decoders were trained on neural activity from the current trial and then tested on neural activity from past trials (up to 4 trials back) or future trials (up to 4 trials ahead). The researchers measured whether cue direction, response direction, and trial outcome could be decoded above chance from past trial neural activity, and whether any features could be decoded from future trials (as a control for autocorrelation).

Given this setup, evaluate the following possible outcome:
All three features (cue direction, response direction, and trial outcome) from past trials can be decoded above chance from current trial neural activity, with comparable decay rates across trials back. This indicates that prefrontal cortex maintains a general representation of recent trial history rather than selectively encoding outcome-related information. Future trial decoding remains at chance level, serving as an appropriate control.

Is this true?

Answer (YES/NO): NO